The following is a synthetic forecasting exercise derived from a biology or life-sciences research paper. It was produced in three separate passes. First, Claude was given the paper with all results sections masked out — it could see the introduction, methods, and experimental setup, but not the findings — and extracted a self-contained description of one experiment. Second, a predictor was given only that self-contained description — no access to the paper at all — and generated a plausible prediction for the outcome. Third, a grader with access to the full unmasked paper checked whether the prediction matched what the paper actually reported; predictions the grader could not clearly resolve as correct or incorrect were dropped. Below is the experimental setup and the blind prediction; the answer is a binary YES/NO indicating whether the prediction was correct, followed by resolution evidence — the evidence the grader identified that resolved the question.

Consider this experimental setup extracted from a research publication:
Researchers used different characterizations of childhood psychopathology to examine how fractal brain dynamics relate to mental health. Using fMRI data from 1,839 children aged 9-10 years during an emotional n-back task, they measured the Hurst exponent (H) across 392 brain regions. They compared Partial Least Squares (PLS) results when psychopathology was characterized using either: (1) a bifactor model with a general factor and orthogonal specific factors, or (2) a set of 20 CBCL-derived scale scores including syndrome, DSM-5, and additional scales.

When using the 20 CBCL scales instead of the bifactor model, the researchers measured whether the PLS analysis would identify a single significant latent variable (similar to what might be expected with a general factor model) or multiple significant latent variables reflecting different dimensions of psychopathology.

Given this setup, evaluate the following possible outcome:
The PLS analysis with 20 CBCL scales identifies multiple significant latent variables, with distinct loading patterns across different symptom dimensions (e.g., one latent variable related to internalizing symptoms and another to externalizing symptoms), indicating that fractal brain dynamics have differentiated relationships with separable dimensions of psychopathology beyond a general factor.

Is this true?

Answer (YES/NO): NO